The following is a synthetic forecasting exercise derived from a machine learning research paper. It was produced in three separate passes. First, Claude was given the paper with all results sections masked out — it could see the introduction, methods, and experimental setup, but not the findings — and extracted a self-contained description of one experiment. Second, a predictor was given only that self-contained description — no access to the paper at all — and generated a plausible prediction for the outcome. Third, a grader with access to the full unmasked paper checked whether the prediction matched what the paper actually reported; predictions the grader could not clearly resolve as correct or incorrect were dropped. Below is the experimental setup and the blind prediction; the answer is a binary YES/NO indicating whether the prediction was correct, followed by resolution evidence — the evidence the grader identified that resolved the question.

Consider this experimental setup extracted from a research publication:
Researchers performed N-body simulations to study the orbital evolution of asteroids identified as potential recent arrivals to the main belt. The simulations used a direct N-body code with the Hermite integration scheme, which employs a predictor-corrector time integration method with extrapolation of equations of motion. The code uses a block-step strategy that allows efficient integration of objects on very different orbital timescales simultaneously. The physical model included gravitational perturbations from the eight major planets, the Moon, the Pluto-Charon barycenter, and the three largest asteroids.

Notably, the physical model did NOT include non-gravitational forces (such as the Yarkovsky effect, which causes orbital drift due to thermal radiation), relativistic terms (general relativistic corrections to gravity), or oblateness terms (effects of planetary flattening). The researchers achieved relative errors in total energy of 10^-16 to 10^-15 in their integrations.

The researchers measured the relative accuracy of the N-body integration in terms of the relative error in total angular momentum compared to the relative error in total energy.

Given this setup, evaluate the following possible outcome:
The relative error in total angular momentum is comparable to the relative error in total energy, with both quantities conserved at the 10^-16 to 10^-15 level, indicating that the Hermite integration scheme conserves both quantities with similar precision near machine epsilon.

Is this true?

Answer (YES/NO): NO